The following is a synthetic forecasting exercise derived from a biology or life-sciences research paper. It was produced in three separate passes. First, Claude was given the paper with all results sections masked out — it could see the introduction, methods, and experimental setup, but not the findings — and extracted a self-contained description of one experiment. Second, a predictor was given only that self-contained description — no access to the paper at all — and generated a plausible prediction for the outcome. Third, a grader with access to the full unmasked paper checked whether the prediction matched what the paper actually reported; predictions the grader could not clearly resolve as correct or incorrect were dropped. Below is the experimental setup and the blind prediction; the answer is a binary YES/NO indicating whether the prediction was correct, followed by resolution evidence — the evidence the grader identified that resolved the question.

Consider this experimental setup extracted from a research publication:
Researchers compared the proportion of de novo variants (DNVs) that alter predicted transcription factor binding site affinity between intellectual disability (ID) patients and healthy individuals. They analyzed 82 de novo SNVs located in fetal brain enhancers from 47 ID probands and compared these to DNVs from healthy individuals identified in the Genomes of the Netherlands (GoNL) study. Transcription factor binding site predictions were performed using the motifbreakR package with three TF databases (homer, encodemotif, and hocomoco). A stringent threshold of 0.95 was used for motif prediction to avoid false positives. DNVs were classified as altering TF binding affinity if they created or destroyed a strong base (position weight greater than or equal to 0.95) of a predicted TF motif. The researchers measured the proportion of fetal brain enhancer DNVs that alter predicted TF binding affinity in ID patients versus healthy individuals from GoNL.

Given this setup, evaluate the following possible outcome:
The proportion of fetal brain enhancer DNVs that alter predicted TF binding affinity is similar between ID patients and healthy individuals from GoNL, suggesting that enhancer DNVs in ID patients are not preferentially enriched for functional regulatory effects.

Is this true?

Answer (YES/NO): NO